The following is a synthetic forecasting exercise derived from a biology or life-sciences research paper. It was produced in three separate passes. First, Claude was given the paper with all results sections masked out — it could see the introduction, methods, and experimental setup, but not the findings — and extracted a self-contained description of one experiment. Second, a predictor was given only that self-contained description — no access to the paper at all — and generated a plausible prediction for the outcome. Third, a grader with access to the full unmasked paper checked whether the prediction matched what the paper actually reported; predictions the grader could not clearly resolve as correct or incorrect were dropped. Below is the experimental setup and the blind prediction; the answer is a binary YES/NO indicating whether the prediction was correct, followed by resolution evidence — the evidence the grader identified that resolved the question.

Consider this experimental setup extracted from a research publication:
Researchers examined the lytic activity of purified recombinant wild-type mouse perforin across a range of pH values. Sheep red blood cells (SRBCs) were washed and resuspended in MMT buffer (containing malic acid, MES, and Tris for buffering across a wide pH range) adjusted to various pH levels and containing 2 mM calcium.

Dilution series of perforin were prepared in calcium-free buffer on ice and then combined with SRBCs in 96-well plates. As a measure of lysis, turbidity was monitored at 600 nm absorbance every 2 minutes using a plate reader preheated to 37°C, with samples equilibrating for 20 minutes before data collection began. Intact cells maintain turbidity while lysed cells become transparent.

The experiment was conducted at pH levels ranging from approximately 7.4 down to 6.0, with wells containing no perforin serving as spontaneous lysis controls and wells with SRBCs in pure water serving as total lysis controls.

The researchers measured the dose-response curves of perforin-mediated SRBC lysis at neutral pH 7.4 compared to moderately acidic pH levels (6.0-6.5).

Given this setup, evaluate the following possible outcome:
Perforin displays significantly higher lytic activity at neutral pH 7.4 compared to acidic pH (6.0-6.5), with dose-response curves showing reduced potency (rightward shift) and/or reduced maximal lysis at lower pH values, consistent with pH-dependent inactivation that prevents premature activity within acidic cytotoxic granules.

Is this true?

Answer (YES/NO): YES